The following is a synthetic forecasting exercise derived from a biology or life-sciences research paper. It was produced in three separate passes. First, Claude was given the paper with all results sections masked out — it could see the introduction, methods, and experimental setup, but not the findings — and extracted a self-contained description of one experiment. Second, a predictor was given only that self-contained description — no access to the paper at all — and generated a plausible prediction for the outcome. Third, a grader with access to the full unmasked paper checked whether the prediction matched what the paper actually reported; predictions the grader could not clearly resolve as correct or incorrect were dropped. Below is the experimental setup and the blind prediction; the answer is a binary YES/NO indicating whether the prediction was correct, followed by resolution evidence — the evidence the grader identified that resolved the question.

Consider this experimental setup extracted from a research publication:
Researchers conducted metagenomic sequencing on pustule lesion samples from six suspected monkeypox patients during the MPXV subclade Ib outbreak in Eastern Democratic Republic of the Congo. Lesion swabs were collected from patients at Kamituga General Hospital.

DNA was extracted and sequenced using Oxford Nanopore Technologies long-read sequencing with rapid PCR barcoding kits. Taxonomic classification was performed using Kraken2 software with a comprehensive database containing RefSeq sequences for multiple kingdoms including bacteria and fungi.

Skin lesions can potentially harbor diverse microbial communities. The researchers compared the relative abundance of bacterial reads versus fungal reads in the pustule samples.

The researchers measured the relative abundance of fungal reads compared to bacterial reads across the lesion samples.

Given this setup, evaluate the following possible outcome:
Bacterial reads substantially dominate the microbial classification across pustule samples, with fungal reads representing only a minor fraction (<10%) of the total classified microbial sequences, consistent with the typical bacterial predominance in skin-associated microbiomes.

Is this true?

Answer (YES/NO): YES